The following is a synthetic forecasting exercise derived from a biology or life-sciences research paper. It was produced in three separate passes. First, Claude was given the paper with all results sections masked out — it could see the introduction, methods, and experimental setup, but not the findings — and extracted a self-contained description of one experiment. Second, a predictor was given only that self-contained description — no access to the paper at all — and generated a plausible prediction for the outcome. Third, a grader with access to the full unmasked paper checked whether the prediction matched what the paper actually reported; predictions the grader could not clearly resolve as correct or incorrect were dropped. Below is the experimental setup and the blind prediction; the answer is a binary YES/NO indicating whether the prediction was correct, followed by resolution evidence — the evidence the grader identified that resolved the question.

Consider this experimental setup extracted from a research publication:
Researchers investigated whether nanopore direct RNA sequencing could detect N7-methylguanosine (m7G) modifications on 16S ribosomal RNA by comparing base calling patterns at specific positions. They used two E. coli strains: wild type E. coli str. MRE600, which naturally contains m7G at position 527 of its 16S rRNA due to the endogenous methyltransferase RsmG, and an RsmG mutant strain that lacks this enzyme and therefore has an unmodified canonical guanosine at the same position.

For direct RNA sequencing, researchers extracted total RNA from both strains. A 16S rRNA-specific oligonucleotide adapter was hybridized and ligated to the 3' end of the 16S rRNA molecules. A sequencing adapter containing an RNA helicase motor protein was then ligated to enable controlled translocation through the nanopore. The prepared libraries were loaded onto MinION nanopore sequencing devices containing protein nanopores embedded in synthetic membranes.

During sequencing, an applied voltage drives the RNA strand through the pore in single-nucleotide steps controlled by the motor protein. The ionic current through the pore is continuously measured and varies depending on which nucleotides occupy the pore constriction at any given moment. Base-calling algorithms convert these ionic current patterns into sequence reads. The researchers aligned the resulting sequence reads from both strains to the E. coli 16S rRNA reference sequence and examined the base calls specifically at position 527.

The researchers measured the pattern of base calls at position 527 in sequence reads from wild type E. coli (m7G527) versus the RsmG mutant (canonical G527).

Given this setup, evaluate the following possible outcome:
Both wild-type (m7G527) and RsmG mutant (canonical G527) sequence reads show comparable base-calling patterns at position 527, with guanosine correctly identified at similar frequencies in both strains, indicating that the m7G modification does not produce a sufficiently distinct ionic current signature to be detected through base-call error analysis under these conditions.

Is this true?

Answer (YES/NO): NO